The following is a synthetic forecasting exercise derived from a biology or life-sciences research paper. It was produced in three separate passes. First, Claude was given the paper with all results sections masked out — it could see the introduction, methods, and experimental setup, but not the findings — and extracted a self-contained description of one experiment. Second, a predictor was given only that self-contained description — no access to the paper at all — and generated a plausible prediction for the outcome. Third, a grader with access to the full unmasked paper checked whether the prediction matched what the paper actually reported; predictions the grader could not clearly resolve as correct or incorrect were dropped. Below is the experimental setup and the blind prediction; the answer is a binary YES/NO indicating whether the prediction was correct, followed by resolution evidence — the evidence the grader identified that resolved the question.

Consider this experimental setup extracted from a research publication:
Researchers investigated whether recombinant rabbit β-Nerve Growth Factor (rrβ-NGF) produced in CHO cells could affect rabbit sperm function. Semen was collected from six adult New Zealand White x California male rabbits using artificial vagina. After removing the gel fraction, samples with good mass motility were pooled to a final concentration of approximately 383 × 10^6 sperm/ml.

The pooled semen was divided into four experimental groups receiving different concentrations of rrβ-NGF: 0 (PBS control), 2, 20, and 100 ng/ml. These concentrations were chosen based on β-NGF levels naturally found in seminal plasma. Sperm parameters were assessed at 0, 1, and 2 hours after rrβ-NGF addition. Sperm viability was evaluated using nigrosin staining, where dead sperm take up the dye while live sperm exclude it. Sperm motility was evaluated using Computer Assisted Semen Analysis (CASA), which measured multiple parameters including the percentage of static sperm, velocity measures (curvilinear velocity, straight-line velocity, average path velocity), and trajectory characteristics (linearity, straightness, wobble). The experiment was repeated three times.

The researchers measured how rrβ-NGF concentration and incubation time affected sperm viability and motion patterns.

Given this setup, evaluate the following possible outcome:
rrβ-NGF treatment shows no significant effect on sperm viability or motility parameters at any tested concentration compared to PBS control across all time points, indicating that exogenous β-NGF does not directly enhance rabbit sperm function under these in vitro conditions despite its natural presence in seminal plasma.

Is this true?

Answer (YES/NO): NO